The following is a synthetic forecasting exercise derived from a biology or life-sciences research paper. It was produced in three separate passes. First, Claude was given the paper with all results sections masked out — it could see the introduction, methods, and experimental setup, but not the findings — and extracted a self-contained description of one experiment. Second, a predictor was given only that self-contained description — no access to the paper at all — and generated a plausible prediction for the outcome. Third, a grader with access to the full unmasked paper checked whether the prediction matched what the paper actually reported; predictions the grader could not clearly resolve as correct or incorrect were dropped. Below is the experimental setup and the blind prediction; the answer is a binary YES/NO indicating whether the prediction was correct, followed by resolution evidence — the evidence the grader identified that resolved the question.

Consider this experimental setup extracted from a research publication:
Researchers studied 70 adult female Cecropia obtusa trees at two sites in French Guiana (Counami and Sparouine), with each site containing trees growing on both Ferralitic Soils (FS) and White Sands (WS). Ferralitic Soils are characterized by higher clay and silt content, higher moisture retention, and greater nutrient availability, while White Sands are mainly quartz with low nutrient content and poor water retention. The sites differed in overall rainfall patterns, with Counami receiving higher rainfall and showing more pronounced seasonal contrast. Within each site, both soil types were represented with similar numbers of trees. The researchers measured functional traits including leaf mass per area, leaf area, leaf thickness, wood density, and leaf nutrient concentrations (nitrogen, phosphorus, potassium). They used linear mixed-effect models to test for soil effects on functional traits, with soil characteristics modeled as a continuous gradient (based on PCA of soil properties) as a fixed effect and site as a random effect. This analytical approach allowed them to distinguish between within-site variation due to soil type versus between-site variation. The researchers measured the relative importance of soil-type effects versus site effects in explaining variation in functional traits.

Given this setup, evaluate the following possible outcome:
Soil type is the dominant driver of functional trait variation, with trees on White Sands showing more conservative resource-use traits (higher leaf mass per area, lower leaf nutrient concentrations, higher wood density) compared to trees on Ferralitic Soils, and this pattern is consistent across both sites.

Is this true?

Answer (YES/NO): NO